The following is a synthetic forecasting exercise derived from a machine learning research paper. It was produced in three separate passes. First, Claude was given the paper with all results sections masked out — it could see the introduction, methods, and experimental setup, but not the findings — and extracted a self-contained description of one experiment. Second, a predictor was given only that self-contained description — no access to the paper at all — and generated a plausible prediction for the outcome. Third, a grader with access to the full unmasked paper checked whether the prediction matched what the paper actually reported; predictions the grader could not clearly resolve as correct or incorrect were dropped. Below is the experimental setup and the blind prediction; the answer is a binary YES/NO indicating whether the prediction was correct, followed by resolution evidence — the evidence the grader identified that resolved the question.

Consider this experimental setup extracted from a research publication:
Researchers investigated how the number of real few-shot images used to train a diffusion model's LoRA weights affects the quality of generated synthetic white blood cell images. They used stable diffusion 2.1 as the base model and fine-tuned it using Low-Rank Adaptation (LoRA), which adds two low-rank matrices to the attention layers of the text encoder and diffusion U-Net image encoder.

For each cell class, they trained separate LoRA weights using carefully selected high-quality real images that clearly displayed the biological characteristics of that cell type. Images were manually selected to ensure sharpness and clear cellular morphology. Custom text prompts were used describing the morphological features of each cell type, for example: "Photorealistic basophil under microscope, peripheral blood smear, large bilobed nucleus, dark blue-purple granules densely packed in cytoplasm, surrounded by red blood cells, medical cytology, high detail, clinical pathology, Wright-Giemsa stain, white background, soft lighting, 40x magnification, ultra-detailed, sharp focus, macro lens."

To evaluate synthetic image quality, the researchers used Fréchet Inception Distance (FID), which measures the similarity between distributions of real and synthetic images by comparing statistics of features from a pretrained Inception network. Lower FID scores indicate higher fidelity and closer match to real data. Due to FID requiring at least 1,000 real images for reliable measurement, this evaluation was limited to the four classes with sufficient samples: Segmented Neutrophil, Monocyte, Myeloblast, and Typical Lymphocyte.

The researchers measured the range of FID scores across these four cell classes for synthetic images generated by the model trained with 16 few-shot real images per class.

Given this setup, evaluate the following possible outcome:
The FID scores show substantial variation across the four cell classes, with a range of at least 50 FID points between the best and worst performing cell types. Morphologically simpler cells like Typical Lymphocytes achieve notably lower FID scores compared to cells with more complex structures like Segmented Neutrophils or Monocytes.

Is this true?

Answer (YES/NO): NO